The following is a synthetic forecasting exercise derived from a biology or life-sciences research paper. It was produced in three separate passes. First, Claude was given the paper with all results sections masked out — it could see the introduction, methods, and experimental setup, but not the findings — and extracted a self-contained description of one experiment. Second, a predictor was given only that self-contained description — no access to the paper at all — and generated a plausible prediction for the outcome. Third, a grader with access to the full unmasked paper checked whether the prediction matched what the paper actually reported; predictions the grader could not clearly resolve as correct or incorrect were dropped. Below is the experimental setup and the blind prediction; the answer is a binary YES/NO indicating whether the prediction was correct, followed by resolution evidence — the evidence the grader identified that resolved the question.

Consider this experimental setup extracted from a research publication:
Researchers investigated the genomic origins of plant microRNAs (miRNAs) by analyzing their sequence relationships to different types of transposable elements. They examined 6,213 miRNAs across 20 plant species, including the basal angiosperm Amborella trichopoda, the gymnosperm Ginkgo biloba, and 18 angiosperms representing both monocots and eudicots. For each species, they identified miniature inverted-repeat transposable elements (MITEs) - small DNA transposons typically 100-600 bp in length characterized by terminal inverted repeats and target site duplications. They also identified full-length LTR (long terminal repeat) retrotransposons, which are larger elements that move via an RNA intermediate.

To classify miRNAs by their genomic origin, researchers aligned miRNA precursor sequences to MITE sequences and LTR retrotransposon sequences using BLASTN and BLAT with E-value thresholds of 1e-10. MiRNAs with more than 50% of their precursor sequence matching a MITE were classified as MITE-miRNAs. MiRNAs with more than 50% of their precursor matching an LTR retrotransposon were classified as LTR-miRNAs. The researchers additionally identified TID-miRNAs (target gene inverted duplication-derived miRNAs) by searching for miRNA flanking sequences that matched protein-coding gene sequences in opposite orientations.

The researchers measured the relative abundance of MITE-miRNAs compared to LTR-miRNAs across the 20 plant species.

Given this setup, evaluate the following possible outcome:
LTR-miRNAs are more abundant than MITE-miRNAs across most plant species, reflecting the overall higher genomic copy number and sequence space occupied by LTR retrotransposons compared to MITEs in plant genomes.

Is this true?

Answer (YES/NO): NO